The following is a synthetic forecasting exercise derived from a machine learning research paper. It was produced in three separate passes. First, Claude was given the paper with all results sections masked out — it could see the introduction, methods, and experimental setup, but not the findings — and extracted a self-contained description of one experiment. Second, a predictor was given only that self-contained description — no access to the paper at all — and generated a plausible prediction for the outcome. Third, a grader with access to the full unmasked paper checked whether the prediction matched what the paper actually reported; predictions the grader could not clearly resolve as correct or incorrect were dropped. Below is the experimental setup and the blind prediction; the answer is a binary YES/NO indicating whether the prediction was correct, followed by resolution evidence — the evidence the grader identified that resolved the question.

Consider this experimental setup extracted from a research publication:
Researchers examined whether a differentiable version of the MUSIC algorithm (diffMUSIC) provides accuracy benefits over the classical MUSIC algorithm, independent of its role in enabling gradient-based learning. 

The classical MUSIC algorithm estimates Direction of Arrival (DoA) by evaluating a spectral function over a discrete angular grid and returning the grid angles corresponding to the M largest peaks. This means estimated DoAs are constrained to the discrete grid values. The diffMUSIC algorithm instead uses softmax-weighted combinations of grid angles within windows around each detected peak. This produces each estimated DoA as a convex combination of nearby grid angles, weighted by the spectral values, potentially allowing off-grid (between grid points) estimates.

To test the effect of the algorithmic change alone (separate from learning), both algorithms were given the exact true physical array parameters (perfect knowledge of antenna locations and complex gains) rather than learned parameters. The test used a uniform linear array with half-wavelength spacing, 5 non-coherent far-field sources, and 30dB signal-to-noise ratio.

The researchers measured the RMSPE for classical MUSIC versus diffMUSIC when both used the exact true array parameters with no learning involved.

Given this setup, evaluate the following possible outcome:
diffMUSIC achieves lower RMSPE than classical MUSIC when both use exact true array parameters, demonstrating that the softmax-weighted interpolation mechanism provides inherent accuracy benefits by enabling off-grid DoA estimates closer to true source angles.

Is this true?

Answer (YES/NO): YES